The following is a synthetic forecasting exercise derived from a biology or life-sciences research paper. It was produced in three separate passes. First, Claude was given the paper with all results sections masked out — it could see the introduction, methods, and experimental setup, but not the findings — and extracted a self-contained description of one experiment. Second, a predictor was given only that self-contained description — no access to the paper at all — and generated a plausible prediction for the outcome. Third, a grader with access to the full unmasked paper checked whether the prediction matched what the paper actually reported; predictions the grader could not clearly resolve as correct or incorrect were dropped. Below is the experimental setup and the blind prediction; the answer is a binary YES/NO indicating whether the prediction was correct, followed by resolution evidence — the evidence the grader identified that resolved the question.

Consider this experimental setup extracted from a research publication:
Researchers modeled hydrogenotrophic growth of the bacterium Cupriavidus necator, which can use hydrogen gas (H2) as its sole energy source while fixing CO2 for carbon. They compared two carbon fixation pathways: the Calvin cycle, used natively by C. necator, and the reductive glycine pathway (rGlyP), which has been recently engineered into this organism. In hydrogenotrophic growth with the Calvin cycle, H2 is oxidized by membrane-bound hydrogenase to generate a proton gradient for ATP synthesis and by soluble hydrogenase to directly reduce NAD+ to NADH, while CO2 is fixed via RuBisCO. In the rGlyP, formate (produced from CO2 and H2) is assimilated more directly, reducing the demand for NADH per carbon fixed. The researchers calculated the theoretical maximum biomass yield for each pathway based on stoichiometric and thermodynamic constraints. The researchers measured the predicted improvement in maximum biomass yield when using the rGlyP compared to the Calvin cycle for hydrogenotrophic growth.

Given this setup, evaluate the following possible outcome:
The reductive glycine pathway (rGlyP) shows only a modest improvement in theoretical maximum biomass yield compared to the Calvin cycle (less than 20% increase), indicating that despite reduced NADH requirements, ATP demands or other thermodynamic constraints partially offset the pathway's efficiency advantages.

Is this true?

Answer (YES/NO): NO